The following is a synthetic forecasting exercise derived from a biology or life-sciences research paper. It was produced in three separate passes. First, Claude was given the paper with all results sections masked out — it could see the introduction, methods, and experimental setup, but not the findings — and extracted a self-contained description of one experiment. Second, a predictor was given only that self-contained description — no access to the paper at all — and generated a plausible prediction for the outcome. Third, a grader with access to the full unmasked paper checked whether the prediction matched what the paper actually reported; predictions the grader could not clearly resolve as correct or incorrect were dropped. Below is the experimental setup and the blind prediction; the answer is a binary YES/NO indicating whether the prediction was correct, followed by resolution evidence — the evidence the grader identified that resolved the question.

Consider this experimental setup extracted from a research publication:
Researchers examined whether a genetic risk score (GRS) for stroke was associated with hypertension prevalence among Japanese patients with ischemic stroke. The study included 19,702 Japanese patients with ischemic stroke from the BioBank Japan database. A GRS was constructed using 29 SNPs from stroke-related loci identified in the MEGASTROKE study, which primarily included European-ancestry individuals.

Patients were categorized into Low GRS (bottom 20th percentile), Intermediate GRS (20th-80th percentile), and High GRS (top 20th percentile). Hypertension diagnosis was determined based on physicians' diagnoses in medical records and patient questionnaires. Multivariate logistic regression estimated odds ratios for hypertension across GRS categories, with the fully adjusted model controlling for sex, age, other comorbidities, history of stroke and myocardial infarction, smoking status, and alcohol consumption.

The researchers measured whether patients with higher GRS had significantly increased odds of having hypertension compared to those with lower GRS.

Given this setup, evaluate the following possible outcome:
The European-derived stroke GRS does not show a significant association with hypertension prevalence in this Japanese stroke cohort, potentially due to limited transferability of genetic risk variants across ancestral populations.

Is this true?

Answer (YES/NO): NO